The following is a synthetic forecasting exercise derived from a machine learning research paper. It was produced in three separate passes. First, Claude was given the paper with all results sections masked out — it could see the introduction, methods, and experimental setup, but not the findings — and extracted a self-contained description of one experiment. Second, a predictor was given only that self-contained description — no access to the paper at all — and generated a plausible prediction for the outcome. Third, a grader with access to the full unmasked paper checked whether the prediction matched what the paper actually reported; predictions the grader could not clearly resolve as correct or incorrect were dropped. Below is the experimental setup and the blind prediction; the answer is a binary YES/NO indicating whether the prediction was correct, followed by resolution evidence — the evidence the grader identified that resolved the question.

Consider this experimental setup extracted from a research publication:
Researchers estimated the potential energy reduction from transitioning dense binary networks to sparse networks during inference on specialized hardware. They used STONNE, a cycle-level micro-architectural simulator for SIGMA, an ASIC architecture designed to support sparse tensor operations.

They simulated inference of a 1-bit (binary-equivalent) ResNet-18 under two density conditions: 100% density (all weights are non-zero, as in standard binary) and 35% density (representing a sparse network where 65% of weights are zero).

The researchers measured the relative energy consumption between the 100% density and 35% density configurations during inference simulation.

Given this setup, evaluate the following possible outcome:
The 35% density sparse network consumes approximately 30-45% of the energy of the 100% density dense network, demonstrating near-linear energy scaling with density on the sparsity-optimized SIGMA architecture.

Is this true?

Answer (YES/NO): NO